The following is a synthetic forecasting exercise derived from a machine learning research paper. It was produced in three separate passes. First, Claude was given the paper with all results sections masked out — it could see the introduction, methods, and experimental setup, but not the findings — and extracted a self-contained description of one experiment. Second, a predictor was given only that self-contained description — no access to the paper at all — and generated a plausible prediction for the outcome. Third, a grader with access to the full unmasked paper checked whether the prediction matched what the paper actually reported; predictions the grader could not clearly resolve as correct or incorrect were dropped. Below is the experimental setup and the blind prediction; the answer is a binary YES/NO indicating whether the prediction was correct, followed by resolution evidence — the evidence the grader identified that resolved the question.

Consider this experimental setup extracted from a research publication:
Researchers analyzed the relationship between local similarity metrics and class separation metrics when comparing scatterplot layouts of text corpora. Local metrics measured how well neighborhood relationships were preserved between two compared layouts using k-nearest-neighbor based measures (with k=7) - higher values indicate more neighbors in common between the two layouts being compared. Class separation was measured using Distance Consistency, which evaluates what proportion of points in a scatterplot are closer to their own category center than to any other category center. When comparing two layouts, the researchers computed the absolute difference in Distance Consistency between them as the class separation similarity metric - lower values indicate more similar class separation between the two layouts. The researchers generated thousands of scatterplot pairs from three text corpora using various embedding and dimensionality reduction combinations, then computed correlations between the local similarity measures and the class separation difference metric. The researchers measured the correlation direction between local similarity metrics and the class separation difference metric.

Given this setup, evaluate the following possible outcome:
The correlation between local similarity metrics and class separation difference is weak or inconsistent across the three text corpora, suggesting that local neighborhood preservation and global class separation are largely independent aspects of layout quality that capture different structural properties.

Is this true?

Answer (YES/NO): NO